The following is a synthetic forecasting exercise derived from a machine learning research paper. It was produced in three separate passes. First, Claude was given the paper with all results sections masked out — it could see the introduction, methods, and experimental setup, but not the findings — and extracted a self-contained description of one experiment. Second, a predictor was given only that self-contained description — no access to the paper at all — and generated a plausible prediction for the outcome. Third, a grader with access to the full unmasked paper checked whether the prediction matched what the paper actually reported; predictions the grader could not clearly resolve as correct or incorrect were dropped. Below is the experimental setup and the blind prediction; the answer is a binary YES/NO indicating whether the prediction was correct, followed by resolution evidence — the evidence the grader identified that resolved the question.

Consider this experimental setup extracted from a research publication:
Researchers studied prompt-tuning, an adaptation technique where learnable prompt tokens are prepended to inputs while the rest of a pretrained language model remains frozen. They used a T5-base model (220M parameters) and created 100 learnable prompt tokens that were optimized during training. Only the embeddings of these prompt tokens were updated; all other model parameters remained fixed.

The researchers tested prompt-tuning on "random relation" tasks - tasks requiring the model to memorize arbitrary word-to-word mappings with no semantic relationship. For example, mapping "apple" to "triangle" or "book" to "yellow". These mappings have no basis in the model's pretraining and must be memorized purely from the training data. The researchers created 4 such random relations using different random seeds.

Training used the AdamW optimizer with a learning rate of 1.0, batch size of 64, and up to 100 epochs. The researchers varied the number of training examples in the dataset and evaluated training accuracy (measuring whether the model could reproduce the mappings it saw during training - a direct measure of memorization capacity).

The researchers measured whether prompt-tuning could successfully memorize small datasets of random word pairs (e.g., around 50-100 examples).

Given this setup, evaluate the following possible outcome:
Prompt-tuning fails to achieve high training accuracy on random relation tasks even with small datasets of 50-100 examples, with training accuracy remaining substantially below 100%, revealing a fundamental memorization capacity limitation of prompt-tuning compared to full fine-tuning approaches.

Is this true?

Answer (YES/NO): YES